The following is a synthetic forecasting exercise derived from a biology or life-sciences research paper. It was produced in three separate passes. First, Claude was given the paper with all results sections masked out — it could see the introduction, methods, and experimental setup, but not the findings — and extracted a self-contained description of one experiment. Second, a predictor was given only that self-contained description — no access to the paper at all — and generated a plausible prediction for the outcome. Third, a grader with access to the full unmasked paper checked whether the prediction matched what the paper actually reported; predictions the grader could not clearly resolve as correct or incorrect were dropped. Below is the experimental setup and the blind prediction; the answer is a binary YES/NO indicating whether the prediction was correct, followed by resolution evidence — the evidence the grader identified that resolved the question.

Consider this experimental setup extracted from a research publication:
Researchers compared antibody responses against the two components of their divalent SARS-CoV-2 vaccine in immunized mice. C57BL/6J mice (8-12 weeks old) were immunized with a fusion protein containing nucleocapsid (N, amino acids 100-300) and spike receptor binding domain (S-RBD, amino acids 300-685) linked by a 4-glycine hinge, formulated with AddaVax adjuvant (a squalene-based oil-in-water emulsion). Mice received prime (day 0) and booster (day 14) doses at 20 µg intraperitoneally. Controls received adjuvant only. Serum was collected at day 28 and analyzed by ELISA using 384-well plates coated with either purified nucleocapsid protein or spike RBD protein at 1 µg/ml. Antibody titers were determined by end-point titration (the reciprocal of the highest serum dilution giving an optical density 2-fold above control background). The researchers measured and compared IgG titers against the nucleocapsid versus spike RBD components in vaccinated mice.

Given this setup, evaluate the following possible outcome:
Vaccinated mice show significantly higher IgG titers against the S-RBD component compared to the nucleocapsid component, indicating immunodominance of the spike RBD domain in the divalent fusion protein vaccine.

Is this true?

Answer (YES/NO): NO